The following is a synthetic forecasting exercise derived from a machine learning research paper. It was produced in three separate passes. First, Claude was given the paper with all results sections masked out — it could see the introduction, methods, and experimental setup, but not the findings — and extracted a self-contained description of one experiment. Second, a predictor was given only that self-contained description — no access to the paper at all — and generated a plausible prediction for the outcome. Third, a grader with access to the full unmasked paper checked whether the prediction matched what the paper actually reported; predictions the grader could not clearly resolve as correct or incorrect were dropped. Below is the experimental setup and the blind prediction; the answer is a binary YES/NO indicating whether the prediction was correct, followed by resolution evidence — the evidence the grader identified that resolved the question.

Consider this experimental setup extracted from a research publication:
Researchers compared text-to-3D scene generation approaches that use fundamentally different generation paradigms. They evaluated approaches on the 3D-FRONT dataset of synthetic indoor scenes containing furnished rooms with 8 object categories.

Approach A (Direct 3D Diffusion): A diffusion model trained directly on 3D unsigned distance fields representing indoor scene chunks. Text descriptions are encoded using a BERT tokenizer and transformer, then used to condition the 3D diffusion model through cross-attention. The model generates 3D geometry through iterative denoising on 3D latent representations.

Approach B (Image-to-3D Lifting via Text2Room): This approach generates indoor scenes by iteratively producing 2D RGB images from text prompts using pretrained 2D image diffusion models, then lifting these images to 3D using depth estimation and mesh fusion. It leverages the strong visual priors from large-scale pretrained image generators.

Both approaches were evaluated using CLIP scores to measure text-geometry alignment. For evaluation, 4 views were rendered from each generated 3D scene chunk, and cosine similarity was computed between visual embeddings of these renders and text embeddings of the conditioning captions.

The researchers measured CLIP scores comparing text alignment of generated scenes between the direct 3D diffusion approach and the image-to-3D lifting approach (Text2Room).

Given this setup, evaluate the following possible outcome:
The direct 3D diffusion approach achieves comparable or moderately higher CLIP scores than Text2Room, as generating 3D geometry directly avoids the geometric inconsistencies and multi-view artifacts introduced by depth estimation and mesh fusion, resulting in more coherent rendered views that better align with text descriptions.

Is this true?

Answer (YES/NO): NO